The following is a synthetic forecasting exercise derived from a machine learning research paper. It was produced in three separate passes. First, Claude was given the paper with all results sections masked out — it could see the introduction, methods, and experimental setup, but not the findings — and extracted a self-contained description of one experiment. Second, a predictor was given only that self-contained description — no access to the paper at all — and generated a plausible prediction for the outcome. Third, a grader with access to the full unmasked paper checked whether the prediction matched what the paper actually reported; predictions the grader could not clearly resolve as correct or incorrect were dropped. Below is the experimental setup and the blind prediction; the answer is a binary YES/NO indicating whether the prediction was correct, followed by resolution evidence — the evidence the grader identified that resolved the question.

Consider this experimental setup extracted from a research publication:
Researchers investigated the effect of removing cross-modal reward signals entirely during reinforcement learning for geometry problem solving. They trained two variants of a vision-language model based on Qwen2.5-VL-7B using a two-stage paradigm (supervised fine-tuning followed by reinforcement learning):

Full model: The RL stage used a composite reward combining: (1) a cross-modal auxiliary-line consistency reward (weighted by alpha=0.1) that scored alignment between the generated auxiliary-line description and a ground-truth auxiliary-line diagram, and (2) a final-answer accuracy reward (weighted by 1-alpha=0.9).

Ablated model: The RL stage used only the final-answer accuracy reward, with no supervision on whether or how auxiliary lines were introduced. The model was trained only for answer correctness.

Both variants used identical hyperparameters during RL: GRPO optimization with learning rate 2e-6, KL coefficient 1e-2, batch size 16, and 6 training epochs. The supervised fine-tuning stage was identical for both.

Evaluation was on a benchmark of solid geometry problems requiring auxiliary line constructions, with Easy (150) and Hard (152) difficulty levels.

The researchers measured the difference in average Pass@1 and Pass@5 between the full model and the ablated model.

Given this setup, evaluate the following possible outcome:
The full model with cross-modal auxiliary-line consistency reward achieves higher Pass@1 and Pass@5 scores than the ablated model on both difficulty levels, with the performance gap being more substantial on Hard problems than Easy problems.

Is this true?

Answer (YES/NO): NO